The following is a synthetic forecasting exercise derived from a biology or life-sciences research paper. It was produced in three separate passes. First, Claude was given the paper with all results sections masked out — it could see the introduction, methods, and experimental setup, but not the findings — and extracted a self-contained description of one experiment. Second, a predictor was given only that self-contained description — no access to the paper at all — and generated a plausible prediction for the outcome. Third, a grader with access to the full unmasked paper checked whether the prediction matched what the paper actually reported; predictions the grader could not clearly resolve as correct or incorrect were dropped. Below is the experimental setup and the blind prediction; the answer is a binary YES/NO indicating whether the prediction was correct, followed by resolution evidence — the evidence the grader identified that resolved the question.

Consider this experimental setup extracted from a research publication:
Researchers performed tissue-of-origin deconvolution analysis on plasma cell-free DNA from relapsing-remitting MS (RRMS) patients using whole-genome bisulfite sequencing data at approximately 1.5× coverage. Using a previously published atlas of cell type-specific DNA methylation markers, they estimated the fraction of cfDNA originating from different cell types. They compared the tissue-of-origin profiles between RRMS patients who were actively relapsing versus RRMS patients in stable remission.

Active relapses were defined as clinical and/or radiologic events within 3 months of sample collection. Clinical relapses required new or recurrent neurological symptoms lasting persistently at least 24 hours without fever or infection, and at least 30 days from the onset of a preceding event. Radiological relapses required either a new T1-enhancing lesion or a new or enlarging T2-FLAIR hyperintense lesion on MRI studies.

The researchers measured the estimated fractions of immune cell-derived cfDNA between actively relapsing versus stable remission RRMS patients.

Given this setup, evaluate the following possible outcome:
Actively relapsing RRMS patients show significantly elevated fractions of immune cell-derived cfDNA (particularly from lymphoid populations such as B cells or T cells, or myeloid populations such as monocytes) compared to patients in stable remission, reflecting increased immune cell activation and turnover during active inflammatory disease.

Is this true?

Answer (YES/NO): NO